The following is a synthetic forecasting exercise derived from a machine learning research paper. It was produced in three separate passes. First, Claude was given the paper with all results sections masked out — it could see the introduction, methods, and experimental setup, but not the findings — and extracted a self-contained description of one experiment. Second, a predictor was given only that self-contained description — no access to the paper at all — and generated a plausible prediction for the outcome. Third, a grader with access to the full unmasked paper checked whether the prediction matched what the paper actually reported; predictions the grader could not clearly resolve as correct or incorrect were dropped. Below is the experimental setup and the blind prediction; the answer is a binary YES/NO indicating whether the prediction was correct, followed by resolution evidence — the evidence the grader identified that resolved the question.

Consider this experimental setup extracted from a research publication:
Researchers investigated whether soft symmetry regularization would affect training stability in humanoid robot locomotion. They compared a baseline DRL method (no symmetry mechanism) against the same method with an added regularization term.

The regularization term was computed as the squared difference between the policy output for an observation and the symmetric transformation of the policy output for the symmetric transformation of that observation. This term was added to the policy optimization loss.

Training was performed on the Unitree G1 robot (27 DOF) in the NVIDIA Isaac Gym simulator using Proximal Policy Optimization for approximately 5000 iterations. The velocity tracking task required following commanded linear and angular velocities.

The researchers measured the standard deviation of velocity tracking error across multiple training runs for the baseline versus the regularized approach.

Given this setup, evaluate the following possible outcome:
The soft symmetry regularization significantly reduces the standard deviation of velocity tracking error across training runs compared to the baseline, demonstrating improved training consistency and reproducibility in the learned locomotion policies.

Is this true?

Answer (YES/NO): NO